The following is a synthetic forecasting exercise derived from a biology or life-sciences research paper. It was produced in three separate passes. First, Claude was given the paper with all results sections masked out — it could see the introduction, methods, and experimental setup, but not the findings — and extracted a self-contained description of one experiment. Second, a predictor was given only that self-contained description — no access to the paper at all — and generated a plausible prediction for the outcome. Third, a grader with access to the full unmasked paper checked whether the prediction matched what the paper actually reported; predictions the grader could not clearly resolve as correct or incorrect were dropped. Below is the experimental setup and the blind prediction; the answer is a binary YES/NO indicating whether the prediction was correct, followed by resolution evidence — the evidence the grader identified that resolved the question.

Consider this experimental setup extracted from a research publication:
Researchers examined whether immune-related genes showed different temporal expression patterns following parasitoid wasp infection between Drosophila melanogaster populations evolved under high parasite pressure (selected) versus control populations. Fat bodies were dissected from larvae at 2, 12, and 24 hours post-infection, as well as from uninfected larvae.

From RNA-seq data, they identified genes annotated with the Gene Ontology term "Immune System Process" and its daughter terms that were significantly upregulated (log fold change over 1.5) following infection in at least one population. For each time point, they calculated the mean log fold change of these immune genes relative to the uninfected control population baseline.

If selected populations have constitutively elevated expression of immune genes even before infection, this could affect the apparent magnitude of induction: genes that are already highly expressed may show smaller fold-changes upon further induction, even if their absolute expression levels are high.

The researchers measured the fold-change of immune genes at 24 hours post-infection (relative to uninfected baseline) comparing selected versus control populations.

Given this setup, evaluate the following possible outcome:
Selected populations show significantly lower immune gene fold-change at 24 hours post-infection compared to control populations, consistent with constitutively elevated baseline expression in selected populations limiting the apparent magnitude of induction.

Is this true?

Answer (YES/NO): NO